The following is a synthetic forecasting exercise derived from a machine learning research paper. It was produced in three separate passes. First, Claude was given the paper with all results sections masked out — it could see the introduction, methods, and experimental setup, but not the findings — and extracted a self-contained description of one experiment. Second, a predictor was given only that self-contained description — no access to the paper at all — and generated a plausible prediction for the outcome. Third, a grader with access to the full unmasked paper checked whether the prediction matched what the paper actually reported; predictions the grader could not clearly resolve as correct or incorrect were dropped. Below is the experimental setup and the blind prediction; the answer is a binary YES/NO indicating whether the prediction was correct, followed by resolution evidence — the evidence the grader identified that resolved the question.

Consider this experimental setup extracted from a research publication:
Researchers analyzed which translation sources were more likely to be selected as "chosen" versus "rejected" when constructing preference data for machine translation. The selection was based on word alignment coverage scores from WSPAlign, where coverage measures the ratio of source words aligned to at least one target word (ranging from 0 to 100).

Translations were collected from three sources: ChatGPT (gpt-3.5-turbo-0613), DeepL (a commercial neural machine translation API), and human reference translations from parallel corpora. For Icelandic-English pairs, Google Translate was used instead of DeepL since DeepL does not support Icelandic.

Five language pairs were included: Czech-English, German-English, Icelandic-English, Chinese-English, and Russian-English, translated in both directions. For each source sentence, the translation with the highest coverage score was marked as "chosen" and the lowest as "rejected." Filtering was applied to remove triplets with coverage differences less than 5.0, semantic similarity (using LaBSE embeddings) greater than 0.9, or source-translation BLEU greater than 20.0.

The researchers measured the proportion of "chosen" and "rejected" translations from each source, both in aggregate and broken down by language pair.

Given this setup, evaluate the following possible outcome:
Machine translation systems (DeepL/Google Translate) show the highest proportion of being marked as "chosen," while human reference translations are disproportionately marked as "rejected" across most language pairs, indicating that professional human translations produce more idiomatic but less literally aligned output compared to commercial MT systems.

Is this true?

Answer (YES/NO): NO